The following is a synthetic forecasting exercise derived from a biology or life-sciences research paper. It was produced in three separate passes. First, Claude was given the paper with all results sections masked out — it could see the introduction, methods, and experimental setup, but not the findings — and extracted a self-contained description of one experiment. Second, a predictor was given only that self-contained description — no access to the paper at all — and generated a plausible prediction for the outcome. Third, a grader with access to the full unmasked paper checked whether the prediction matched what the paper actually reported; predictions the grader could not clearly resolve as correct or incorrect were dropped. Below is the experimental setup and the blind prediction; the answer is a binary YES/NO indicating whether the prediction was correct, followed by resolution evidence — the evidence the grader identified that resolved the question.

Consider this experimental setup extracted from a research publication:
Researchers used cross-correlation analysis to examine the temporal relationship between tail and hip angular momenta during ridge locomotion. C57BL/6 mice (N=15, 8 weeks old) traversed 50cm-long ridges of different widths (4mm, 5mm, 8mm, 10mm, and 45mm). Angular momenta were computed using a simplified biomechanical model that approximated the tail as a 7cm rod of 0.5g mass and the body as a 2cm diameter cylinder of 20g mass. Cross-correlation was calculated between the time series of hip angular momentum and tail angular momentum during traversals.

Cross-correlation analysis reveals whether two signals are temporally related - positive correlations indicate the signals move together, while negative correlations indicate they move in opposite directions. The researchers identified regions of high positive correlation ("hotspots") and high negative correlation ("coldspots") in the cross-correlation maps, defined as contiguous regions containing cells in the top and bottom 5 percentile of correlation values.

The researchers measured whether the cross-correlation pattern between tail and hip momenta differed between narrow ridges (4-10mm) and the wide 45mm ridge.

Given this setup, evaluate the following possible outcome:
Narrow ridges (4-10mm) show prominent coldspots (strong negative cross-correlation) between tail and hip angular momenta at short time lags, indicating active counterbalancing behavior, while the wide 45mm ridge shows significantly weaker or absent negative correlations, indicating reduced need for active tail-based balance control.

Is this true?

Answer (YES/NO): NO